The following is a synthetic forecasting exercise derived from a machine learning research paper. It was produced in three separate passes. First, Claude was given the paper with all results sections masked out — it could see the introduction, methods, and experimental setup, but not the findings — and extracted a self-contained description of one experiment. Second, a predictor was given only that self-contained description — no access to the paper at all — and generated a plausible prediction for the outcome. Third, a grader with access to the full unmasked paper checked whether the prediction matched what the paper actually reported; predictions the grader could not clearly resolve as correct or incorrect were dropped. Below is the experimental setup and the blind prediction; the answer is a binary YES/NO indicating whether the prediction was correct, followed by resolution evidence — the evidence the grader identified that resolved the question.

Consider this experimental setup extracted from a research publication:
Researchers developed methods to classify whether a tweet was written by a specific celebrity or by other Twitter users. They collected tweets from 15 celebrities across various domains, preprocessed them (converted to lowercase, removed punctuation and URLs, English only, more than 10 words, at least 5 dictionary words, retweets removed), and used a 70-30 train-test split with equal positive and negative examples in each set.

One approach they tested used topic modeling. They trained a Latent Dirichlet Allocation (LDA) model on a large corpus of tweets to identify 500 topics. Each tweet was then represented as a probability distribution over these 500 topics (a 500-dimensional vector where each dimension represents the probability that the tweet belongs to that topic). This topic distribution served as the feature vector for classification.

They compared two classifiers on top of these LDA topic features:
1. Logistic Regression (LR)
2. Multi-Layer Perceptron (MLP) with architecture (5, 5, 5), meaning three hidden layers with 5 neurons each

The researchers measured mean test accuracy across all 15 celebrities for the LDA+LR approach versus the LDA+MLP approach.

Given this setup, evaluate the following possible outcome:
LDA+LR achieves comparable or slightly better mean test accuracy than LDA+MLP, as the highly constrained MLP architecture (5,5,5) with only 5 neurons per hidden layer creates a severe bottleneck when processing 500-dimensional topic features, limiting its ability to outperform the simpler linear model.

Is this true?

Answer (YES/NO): NO